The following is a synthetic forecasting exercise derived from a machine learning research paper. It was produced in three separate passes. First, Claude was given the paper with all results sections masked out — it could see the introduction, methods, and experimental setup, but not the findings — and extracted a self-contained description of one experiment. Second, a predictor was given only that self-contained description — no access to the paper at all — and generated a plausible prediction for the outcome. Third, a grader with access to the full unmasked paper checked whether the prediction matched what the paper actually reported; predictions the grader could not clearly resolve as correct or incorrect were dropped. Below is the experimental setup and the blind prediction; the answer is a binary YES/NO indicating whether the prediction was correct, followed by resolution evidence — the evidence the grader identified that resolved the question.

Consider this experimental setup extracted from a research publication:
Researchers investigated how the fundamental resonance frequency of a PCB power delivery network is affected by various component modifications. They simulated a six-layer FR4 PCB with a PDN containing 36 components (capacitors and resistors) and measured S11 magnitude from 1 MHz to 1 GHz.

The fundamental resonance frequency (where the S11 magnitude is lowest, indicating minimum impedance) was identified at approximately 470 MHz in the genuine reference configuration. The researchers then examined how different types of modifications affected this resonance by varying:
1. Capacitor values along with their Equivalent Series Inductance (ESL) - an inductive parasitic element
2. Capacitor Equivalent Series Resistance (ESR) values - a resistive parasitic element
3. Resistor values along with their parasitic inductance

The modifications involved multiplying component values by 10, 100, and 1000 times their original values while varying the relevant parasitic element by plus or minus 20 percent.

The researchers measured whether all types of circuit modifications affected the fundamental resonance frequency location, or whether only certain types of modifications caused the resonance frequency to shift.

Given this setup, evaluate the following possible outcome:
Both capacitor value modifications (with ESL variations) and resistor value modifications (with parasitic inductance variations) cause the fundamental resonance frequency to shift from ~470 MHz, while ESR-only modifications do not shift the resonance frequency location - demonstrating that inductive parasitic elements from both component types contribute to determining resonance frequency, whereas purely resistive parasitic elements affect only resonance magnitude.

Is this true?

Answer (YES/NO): YES